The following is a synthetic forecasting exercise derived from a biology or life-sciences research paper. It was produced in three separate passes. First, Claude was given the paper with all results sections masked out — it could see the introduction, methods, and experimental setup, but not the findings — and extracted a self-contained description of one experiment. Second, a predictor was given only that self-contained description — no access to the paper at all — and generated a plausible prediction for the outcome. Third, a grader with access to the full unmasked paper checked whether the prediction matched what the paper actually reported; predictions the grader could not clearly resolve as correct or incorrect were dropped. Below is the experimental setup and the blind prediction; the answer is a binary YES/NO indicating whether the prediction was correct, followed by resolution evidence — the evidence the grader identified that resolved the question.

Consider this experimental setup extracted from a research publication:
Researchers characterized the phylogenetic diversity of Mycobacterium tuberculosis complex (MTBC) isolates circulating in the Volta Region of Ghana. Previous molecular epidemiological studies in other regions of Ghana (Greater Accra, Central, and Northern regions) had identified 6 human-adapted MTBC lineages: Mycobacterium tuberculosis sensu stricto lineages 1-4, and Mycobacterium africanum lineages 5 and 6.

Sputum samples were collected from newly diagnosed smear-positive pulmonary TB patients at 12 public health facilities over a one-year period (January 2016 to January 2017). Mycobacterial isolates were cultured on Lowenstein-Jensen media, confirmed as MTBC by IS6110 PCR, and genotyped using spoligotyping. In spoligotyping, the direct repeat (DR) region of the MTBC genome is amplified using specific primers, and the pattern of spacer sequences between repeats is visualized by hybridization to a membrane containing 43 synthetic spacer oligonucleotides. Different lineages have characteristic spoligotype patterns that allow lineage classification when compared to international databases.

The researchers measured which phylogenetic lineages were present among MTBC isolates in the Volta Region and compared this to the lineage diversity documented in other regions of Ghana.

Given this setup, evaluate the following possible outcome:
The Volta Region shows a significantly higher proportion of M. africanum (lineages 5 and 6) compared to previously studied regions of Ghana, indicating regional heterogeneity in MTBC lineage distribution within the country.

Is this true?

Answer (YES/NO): NO